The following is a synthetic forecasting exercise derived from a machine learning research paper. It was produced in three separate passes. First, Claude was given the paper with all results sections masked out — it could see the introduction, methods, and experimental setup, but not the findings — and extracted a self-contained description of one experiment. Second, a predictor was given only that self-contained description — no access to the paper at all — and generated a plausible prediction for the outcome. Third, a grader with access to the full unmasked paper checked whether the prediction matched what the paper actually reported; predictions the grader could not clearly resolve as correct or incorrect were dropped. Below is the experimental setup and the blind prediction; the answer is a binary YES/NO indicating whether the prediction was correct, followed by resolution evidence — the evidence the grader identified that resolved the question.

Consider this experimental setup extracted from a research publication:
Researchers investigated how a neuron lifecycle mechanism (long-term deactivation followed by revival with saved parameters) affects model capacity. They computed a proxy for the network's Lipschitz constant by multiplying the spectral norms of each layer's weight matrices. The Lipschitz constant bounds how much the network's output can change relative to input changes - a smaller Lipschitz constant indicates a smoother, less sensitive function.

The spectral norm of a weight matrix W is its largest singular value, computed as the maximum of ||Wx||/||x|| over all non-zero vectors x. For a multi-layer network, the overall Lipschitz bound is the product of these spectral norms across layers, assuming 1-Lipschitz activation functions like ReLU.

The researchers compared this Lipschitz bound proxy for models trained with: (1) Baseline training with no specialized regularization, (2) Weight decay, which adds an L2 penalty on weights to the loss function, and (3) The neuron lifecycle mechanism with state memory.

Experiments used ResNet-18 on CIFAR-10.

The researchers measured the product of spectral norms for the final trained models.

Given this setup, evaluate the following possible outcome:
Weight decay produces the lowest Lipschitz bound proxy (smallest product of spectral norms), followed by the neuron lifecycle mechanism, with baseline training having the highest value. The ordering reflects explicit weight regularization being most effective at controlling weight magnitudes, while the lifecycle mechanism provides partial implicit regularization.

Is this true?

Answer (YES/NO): NO